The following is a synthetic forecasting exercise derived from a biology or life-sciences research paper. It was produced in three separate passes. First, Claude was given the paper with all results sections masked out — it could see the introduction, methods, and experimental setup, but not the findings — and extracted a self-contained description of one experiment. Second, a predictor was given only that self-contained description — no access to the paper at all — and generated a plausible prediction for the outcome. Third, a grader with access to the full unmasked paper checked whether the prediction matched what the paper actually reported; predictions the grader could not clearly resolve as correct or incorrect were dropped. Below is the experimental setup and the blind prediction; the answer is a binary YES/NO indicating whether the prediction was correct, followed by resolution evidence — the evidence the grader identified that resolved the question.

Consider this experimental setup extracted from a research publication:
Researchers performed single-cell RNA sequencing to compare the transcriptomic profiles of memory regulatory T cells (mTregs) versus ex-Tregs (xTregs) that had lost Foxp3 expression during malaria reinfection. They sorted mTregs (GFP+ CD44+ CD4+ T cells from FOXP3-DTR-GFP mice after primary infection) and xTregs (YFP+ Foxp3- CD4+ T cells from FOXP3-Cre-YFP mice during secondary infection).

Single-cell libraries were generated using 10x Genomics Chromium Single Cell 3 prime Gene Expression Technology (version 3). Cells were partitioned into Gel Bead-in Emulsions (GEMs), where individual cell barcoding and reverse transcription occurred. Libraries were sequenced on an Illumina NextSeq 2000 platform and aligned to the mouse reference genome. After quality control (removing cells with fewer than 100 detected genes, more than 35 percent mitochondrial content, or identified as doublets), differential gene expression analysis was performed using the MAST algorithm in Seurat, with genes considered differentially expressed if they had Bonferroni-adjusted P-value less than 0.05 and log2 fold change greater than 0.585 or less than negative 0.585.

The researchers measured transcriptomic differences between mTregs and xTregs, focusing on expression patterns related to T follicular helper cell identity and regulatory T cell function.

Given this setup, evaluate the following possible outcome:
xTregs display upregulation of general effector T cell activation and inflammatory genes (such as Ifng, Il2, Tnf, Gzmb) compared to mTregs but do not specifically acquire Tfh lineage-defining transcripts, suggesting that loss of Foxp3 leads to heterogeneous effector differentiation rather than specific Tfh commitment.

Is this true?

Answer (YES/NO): NO